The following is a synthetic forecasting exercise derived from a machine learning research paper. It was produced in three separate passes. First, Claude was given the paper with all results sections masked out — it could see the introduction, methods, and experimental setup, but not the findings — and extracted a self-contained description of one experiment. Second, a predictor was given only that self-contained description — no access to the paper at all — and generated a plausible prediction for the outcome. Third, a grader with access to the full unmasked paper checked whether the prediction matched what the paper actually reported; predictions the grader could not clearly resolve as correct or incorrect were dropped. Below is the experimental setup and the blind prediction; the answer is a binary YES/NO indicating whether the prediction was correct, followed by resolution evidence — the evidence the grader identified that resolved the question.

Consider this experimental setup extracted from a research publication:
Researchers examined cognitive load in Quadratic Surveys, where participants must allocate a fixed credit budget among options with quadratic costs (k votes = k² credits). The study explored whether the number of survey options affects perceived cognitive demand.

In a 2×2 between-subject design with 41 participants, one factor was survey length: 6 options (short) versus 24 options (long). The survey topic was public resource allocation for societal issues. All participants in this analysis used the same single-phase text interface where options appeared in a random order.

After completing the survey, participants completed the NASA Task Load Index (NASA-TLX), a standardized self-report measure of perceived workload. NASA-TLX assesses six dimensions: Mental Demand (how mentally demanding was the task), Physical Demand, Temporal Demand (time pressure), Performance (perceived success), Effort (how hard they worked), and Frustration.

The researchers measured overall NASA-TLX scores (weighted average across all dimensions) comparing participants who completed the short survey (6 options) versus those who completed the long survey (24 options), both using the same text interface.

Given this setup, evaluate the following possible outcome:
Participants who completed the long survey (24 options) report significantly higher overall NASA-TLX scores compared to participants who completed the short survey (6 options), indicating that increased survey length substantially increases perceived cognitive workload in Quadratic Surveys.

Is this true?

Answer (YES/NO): NO